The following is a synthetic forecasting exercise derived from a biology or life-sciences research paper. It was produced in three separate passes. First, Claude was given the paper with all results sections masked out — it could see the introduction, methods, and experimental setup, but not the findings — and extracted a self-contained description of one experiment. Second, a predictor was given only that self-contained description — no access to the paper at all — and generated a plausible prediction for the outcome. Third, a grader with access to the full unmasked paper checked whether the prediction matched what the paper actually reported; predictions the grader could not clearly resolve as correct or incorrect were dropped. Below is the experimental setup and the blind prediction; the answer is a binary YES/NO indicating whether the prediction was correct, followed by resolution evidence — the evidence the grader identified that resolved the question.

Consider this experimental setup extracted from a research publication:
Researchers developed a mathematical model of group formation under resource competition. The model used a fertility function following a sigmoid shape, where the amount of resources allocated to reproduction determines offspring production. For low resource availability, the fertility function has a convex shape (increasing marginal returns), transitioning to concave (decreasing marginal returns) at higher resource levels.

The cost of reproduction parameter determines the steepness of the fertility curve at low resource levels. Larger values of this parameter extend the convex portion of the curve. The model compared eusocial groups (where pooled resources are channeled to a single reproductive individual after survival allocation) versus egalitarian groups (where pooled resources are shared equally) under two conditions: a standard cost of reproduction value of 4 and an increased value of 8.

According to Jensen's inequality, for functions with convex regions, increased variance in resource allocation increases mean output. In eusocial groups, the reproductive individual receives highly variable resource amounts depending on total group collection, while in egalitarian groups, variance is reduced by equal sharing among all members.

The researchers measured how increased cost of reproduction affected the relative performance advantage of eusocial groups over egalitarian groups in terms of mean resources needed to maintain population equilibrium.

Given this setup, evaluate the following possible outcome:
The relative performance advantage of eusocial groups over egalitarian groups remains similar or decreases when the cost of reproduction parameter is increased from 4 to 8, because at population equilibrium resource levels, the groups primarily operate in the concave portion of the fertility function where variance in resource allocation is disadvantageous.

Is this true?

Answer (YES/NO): NO